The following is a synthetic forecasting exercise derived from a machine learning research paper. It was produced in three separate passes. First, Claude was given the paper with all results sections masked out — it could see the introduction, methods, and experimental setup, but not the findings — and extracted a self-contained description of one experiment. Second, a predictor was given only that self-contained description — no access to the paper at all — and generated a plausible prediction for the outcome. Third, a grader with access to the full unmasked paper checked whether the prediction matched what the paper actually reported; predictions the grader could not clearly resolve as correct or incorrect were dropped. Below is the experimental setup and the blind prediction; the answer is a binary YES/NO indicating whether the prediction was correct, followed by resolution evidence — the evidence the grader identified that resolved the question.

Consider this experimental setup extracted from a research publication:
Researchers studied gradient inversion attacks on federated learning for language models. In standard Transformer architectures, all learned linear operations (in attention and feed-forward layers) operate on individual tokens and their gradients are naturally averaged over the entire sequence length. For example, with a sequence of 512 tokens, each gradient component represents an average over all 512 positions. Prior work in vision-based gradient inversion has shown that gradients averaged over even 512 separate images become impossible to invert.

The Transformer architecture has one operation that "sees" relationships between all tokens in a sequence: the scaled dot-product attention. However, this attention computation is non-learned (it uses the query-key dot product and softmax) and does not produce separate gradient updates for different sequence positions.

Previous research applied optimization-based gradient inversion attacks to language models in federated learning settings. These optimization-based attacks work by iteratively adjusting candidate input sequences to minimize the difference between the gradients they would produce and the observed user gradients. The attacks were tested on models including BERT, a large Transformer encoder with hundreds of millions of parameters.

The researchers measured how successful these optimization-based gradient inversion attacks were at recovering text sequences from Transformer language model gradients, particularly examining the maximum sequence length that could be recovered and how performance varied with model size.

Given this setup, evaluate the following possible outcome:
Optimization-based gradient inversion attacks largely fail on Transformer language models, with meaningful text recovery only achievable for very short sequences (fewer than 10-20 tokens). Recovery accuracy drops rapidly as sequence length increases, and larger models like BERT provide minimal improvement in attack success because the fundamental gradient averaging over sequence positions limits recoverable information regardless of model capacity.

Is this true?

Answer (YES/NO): NO